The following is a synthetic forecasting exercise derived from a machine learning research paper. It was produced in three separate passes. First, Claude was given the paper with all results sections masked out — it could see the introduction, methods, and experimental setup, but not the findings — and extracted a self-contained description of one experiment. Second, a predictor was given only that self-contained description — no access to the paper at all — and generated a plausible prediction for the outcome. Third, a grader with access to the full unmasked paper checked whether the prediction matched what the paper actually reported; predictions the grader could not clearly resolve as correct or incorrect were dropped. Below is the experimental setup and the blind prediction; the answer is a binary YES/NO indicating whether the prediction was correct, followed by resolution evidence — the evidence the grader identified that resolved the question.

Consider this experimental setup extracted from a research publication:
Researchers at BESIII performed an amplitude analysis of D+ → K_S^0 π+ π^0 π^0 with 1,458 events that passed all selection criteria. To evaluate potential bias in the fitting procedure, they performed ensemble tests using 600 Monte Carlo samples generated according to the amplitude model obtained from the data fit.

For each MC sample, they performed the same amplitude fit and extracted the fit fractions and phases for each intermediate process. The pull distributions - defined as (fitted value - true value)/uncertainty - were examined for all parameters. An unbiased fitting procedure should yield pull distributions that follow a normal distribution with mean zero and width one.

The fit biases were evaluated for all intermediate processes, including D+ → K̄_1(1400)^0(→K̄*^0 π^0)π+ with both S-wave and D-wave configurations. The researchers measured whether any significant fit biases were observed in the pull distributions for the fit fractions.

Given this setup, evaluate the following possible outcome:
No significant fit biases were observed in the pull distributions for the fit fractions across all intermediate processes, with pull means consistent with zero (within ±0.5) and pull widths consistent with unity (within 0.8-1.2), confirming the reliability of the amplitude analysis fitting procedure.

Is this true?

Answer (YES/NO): NO